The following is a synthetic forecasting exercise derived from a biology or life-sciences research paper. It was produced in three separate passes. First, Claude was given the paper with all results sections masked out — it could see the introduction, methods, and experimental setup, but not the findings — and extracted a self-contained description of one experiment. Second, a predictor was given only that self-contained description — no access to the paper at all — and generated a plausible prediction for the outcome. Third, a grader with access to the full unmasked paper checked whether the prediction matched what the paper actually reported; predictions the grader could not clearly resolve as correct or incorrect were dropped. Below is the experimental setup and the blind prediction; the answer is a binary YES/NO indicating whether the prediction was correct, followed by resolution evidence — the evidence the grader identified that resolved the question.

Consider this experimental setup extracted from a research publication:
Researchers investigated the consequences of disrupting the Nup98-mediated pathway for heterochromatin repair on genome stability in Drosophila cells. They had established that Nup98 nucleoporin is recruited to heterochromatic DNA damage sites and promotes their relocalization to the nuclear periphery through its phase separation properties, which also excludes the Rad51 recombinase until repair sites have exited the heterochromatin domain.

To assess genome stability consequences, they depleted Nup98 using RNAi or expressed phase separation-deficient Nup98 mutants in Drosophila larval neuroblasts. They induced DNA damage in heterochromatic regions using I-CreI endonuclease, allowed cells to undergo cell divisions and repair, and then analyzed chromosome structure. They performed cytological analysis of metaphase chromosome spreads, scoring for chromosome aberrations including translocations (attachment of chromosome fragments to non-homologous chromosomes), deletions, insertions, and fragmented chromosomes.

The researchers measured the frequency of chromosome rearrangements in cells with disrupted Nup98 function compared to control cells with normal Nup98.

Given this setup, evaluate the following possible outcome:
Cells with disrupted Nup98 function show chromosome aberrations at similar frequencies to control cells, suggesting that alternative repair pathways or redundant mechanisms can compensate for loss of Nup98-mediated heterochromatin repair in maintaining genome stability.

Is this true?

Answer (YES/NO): NO